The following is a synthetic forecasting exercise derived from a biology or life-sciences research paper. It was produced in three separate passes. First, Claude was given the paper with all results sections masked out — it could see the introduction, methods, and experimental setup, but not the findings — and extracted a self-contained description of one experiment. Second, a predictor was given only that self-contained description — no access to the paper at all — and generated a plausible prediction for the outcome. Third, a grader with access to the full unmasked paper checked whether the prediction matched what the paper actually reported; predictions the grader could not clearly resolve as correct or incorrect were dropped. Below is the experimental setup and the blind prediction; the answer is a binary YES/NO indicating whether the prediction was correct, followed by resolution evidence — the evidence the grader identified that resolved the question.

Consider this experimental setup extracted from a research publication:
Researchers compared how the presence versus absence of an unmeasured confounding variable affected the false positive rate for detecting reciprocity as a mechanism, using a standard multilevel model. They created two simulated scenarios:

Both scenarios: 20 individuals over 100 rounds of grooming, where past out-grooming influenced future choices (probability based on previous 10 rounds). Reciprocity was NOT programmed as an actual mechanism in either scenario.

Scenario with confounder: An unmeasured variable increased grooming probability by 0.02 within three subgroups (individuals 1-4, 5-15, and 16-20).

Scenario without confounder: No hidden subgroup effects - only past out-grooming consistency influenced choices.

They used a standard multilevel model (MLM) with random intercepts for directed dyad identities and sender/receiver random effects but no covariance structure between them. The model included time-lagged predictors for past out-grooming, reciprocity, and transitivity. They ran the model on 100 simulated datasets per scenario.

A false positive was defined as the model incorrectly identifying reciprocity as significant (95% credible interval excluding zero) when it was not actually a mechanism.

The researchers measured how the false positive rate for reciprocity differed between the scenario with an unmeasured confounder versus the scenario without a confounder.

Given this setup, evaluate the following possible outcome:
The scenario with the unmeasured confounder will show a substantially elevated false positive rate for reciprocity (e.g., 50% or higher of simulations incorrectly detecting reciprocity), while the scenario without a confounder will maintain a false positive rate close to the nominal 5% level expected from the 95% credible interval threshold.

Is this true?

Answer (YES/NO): NO